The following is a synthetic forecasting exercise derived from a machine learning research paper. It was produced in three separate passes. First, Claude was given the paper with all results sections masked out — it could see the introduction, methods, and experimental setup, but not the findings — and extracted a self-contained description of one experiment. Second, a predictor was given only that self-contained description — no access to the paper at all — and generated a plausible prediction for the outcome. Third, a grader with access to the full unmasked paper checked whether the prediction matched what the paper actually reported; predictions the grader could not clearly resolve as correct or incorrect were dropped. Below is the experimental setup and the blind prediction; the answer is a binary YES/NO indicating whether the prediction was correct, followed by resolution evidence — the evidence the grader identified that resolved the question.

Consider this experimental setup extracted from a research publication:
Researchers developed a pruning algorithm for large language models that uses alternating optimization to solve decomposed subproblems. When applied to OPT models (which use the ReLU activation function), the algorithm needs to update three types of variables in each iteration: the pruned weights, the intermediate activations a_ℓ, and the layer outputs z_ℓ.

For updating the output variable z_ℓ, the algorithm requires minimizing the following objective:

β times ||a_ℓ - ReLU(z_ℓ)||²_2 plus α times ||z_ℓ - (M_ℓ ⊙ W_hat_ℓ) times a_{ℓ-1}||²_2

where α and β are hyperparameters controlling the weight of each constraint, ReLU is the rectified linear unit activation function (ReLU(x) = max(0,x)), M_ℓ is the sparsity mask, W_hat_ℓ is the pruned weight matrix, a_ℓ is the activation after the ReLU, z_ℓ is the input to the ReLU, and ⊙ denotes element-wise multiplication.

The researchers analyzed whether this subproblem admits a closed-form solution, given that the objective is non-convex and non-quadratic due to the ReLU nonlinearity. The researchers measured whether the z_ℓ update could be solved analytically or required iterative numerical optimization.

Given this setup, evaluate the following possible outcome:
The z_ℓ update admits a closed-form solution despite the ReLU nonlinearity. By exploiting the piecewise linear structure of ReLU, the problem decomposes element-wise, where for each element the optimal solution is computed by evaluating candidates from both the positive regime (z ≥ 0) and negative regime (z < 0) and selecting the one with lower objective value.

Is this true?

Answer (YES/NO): YES